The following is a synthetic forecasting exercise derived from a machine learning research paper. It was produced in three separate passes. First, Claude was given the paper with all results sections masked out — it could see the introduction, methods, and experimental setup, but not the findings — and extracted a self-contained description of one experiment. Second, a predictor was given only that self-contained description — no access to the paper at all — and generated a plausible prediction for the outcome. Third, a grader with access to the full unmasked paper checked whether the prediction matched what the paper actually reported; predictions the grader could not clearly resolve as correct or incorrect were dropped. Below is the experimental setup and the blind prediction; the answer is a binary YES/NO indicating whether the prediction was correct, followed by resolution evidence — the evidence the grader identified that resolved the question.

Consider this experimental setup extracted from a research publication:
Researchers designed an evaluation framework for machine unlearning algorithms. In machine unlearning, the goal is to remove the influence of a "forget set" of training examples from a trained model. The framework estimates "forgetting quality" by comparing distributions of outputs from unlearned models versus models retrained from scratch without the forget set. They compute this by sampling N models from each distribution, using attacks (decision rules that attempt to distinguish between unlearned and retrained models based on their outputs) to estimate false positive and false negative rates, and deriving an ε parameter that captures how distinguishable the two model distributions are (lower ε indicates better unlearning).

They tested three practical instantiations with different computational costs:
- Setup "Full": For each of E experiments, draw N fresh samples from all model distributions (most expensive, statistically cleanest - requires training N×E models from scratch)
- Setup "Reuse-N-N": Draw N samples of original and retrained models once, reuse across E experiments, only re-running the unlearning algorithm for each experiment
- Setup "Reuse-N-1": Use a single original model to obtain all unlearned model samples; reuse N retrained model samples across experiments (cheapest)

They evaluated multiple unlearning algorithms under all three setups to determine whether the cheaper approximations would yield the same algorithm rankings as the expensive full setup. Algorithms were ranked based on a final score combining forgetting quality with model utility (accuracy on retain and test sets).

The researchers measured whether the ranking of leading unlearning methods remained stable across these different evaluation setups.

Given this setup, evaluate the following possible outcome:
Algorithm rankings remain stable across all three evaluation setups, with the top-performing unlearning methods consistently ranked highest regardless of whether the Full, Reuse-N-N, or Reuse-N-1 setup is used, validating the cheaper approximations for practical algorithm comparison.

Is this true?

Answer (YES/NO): NO